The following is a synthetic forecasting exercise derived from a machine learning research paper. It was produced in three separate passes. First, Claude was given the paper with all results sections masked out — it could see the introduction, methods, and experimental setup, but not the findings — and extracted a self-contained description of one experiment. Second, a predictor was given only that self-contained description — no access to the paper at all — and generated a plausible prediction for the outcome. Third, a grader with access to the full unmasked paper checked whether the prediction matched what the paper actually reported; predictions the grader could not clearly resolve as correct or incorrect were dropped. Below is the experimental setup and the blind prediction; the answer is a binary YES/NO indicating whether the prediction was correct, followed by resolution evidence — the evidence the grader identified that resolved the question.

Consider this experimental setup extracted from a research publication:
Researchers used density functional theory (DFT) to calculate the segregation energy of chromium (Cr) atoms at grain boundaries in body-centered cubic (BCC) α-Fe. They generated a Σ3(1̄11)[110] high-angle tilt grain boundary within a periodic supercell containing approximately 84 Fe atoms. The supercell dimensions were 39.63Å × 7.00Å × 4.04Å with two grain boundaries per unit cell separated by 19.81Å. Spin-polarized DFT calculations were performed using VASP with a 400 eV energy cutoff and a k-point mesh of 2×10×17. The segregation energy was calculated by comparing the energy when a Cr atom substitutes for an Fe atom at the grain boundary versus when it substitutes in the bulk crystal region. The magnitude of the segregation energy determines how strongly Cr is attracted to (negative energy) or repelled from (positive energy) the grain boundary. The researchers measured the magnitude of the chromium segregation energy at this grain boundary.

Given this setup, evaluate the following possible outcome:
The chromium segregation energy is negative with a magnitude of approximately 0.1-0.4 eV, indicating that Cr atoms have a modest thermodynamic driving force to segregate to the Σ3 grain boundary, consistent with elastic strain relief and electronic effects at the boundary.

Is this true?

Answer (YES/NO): YES